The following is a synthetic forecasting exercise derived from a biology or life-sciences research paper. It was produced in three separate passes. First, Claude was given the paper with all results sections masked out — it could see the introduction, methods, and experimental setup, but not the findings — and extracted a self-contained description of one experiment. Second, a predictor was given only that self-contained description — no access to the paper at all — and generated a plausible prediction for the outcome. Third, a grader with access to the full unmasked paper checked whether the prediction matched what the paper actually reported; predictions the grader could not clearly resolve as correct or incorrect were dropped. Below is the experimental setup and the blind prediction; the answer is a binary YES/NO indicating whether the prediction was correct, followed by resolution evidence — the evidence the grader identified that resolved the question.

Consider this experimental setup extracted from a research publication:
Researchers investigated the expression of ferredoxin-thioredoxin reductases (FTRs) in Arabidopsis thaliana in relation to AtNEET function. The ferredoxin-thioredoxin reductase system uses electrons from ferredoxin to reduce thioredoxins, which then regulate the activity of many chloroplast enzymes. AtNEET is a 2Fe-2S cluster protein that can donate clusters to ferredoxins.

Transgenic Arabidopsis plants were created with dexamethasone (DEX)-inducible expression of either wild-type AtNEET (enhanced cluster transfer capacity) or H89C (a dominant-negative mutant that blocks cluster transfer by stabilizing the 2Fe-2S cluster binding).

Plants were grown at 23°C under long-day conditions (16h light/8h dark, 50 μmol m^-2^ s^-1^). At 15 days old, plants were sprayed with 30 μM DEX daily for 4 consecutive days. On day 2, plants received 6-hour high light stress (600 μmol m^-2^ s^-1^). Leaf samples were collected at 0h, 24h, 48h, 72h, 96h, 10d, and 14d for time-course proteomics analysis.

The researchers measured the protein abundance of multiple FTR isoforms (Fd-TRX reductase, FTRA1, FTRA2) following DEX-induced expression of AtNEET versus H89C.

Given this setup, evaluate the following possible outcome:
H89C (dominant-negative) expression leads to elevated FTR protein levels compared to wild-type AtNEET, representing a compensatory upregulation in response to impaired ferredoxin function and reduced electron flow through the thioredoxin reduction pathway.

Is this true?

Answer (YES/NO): NO